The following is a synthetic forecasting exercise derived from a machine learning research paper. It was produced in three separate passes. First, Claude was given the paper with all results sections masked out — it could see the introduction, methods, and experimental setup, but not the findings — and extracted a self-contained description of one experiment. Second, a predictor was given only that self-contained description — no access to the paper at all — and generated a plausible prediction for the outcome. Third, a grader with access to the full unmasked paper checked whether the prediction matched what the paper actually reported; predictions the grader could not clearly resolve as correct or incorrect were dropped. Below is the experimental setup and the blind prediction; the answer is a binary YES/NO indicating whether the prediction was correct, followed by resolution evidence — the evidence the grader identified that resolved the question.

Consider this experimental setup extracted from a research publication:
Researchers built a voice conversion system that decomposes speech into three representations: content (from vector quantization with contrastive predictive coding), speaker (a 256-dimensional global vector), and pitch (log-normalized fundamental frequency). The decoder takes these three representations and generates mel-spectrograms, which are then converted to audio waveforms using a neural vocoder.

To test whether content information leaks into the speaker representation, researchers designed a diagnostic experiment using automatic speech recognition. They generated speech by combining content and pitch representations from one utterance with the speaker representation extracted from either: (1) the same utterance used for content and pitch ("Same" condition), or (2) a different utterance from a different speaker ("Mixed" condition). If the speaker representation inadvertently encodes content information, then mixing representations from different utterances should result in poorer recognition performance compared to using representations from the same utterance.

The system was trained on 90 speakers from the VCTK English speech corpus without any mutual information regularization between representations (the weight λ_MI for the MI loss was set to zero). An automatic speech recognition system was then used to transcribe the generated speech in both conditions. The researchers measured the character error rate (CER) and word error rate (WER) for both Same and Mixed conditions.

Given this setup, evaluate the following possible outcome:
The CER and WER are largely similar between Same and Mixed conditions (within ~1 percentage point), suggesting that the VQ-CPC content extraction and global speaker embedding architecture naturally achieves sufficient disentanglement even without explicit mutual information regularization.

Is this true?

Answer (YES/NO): NO